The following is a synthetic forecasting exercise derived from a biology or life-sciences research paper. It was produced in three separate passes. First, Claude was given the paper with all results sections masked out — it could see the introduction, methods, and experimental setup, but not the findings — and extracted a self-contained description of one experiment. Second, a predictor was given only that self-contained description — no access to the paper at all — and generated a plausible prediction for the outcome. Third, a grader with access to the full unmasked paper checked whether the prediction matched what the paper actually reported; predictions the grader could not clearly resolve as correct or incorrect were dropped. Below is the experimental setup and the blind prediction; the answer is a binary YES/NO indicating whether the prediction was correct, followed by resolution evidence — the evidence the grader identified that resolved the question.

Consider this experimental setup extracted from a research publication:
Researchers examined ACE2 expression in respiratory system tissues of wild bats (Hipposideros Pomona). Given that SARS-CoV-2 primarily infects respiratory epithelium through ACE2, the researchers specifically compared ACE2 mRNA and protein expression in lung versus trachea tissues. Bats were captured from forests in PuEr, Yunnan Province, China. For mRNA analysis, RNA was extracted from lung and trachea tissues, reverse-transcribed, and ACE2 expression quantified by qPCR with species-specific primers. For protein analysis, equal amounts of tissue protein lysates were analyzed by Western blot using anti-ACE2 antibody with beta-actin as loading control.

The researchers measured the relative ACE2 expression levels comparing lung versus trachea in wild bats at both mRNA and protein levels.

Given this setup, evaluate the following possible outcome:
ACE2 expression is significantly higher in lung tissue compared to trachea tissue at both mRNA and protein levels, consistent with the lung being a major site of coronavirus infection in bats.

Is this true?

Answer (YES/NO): NO